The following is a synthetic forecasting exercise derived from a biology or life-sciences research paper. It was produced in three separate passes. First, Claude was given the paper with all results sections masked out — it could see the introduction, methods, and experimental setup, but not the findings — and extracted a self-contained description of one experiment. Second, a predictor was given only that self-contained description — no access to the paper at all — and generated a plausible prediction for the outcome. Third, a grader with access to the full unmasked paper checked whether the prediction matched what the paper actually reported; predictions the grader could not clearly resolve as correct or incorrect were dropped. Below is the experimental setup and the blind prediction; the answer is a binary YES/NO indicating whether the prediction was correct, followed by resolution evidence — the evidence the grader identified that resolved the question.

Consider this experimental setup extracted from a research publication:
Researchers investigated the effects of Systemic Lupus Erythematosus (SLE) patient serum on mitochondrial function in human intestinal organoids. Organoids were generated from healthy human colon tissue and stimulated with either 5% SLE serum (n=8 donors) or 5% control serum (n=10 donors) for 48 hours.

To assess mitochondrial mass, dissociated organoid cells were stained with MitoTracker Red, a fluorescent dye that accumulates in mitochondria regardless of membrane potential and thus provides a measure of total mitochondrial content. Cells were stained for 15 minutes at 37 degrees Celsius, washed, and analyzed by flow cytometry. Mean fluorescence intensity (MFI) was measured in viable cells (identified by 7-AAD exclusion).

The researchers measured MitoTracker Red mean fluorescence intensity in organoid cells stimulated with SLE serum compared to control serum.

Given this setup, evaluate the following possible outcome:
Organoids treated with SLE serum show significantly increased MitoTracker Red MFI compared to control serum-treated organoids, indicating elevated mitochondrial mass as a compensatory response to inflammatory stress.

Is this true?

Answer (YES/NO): NO